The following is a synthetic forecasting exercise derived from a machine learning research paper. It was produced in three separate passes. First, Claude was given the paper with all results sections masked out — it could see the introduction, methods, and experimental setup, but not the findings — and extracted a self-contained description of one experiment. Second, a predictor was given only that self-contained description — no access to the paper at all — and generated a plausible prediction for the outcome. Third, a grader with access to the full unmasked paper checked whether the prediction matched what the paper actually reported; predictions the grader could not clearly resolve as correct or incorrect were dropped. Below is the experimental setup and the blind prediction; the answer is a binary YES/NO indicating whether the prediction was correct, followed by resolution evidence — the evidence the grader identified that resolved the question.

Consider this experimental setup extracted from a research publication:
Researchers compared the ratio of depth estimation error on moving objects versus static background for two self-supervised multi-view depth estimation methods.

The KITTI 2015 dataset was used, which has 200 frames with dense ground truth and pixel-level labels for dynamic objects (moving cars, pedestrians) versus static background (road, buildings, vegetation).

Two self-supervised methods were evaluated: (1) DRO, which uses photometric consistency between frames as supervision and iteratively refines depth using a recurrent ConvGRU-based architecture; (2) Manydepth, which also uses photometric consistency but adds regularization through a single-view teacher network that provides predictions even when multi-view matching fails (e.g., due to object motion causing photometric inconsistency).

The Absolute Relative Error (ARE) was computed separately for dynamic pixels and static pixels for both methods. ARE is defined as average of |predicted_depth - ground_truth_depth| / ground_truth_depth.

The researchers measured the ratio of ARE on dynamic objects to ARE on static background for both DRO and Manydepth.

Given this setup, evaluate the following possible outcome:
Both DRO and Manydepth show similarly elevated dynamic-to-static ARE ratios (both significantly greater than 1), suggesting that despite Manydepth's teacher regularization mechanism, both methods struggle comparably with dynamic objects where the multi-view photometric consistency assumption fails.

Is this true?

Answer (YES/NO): NO